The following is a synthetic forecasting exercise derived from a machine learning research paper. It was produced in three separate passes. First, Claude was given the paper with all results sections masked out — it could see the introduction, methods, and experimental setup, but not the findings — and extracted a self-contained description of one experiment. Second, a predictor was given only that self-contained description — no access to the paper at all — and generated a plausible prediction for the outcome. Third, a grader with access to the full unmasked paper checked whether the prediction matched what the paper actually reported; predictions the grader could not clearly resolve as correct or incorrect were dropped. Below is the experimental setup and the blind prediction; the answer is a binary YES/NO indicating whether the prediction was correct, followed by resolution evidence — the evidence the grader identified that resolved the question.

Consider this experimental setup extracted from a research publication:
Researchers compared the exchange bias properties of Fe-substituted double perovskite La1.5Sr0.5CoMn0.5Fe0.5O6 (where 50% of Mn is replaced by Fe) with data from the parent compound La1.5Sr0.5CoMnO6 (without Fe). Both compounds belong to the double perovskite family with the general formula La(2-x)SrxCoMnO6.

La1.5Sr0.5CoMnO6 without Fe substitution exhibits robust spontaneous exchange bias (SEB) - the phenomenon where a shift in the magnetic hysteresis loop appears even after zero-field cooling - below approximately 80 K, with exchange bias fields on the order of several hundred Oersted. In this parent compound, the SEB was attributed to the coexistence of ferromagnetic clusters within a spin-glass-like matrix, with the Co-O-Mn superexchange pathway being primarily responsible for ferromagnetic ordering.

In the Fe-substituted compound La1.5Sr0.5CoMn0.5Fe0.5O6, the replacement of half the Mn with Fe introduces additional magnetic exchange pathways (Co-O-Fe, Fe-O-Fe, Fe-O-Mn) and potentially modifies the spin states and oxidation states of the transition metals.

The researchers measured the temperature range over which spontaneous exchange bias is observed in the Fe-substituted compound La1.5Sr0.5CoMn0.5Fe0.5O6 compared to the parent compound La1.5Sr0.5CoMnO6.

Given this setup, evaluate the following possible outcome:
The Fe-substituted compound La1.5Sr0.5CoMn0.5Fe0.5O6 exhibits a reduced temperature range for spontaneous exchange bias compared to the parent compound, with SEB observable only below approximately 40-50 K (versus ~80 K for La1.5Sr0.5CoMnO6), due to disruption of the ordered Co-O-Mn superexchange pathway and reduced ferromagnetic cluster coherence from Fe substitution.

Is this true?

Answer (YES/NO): NO